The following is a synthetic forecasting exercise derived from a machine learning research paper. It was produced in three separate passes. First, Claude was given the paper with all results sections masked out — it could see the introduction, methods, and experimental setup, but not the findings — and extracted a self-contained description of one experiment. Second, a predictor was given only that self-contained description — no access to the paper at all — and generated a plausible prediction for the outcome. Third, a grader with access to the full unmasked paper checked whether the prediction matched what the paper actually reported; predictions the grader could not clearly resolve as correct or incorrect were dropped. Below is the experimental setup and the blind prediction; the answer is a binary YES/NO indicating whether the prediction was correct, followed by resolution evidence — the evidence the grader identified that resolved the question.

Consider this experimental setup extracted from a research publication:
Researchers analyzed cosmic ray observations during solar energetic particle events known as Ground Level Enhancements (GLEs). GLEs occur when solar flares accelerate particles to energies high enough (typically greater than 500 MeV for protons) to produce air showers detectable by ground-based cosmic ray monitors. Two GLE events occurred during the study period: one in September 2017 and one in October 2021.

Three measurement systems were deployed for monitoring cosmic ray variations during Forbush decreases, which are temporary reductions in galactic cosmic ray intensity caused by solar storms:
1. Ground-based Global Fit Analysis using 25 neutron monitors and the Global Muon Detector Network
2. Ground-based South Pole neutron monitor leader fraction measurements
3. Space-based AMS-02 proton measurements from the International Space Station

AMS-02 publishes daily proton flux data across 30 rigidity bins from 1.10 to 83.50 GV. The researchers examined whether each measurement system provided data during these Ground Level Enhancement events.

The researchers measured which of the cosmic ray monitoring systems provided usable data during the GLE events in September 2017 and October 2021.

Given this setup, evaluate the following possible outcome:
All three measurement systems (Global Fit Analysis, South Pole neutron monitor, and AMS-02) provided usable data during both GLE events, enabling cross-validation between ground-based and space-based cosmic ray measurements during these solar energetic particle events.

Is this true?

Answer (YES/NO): NO